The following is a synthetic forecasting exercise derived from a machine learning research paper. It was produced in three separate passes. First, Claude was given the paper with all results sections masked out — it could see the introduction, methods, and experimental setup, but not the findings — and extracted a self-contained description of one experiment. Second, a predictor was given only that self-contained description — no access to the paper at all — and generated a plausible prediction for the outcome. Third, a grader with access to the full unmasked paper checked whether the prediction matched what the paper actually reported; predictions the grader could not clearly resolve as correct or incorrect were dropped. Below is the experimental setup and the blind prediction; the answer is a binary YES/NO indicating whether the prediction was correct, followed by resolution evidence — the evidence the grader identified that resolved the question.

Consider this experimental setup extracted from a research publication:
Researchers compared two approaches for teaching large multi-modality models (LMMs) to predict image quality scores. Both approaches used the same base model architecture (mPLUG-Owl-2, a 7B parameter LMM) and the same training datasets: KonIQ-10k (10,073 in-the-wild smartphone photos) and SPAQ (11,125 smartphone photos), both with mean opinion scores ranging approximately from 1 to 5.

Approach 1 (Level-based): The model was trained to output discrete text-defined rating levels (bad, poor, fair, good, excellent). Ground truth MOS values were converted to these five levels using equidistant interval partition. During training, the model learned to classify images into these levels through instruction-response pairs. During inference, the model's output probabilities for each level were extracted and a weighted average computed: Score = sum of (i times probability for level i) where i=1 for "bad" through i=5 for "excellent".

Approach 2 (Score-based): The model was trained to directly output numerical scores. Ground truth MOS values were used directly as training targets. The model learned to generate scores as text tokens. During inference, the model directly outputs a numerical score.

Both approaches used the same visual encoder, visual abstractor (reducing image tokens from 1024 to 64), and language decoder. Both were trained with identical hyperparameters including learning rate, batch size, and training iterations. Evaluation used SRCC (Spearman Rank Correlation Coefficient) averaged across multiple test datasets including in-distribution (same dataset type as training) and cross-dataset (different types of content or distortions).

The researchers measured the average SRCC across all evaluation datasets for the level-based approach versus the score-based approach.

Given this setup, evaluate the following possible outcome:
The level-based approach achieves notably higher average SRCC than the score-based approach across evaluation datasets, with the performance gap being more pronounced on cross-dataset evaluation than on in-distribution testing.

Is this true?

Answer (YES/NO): YES